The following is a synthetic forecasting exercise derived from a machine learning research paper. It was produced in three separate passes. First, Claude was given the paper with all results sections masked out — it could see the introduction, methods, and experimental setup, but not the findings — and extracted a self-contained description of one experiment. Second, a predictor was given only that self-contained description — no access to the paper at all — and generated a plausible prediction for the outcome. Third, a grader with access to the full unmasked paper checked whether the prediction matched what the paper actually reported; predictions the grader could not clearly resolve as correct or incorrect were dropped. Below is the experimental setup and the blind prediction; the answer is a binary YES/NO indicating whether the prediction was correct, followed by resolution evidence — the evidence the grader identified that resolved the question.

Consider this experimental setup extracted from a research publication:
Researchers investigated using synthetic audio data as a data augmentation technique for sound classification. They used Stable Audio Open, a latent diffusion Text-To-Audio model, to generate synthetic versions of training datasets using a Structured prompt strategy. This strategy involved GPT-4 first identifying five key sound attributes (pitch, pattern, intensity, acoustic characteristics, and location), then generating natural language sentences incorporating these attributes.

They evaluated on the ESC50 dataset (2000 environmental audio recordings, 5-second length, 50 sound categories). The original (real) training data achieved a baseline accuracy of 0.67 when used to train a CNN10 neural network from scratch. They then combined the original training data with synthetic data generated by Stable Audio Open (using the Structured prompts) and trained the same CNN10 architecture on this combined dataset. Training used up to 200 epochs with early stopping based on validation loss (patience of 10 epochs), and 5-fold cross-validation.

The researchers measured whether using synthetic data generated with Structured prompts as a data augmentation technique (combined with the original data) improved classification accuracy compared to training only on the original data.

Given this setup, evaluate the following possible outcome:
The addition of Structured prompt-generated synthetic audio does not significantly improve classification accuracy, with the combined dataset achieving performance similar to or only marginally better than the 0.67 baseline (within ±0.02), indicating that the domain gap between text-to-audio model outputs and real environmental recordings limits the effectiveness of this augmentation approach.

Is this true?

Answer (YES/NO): NO